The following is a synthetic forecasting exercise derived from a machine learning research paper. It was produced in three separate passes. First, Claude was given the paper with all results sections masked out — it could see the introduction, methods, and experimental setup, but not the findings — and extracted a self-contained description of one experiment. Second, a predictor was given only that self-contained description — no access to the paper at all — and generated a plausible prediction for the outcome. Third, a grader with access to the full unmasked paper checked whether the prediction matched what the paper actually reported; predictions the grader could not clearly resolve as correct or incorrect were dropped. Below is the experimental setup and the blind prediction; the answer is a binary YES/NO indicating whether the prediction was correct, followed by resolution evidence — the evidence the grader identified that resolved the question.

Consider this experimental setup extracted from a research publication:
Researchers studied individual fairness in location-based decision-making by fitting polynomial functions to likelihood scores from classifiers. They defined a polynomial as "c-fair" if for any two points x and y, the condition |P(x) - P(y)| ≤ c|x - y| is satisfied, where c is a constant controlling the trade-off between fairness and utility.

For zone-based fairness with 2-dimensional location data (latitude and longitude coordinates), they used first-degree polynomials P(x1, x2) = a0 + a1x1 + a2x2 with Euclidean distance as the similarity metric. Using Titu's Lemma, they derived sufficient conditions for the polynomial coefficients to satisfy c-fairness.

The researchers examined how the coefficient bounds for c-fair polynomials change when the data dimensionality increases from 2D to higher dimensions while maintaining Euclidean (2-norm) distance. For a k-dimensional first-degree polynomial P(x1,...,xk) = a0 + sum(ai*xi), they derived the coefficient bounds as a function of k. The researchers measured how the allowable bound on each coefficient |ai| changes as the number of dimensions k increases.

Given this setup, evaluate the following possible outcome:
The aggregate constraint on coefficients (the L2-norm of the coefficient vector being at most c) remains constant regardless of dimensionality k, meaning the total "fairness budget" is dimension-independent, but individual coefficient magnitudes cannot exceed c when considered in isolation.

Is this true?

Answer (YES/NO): NO